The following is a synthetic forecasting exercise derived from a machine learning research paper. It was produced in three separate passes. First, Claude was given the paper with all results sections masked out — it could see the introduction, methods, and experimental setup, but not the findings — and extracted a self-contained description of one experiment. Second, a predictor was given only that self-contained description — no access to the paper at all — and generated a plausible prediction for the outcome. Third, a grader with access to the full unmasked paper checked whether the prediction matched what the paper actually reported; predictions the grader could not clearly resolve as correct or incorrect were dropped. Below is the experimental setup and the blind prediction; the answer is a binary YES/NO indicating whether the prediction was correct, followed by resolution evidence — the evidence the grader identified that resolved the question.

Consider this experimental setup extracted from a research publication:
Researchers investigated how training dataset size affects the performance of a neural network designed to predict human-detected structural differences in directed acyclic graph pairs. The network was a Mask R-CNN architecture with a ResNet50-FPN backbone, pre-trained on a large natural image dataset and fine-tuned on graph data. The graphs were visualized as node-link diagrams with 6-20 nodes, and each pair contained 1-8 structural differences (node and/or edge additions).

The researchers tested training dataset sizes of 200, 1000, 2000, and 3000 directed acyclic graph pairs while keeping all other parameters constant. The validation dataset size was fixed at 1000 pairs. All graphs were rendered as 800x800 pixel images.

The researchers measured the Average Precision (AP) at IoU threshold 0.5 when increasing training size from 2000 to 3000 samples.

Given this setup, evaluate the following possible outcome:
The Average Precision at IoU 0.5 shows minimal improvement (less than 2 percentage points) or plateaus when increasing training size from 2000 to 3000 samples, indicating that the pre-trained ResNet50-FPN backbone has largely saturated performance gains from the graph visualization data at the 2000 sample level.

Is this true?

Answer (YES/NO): NO